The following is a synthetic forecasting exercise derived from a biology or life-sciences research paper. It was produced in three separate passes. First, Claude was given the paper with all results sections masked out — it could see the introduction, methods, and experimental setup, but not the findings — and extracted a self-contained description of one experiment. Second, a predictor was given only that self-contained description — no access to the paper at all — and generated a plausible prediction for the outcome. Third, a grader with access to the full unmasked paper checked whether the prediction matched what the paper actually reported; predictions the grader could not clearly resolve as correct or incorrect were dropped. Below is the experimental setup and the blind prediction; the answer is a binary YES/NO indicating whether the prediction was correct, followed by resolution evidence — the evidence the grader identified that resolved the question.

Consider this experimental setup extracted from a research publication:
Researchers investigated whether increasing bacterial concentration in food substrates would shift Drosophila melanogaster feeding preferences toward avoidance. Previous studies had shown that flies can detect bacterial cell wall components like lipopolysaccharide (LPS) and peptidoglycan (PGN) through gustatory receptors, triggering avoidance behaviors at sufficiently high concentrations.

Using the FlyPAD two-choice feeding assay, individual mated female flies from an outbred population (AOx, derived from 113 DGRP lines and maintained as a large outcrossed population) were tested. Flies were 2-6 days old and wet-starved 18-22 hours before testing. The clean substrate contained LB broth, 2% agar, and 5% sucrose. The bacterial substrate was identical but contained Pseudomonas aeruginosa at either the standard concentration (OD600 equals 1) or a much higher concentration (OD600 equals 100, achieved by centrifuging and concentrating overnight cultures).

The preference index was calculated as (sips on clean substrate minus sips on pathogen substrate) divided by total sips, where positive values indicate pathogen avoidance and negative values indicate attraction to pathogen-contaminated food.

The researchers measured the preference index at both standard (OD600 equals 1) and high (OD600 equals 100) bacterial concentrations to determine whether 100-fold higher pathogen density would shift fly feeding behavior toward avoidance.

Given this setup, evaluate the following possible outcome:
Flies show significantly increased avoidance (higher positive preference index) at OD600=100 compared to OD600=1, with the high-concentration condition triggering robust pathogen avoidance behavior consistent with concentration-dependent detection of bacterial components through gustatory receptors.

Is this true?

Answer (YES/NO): YES